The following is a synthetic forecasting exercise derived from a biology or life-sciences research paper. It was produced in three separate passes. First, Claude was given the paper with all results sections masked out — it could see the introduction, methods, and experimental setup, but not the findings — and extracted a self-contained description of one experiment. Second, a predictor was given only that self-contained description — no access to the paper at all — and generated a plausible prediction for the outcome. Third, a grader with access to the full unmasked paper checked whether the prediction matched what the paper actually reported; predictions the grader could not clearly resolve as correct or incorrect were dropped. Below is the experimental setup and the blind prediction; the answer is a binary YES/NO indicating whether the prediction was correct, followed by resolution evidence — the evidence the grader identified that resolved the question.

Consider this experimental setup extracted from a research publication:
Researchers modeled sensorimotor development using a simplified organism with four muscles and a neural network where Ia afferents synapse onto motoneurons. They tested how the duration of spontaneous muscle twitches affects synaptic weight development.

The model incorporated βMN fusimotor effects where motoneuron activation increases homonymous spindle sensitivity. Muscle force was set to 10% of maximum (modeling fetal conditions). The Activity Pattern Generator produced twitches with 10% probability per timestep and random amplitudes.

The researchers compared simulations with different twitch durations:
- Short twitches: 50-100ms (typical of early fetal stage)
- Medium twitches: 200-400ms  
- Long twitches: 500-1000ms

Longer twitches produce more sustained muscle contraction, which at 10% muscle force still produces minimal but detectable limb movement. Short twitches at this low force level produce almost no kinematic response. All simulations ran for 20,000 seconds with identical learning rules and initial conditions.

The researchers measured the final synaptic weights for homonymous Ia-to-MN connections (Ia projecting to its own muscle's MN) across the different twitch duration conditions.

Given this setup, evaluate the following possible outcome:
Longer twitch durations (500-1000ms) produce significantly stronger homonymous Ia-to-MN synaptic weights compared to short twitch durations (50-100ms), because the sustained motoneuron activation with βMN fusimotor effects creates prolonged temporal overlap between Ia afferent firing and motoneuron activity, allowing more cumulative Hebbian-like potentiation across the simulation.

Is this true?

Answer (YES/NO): NO